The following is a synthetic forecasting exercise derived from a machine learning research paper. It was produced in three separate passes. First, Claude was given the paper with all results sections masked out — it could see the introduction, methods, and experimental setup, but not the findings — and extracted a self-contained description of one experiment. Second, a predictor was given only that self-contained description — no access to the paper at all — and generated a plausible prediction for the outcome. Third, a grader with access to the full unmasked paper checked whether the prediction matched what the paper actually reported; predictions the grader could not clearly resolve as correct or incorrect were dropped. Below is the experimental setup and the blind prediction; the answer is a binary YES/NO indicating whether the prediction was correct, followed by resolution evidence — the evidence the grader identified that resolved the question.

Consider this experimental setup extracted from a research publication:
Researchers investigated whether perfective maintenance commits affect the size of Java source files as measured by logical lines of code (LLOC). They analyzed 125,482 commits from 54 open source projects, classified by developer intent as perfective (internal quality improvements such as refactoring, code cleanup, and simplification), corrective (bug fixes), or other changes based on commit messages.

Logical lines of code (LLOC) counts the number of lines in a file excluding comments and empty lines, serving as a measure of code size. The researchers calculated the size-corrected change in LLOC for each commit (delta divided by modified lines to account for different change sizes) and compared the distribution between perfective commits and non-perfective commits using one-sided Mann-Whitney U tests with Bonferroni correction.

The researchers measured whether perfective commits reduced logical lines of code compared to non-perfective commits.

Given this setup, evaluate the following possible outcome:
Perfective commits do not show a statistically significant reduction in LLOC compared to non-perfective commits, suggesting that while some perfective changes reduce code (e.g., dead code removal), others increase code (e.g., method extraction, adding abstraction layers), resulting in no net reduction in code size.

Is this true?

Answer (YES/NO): NO